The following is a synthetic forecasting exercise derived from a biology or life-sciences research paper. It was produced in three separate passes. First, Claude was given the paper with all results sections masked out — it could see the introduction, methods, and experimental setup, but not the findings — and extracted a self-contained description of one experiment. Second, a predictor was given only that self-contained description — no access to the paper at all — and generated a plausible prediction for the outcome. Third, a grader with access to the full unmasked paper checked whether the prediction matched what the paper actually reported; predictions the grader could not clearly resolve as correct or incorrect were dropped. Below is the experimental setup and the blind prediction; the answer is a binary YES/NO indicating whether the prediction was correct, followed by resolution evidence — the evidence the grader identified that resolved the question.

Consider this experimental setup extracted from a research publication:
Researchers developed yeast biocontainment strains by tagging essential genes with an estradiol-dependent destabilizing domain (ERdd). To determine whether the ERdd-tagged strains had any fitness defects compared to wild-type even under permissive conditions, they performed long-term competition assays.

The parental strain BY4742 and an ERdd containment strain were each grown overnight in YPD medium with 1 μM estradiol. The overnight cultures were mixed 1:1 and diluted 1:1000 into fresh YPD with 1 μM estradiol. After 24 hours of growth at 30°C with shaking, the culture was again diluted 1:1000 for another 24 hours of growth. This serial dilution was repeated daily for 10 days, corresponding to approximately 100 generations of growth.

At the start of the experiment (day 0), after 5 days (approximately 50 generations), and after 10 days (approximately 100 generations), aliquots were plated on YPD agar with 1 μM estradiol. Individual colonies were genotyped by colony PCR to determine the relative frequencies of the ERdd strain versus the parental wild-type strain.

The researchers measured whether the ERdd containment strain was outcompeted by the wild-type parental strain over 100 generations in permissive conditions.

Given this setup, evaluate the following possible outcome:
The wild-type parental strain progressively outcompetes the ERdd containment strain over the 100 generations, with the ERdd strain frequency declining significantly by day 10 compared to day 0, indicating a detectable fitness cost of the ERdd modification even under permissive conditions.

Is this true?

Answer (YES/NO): NO